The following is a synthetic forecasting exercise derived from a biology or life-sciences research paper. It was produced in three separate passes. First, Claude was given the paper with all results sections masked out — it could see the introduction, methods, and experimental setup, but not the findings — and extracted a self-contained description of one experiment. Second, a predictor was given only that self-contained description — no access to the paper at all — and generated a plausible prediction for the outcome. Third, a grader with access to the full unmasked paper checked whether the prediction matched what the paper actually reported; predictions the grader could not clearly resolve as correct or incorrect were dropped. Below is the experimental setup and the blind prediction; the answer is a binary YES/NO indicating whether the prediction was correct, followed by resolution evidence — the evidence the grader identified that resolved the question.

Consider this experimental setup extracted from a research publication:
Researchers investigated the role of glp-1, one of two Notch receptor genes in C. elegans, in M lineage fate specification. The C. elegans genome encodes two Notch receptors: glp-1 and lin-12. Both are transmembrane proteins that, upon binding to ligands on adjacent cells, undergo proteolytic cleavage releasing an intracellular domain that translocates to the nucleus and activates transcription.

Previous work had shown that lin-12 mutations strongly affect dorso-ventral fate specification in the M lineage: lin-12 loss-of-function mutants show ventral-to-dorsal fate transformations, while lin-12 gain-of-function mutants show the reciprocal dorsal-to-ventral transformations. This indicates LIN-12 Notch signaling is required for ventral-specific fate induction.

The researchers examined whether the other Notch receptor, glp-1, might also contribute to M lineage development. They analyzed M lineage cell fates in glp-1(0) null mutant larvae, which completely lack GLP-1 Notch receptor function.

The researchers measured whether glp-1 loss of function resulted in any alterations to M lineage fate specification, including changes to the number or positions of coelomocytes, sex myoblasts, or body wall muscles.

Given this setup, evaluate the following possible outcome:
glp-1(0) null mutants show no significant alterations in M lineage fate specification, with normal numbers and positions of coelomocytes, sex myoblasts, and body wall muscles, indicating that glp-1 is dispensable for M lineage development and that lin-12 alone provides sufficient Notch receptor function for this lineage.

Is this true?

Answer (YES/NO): YES